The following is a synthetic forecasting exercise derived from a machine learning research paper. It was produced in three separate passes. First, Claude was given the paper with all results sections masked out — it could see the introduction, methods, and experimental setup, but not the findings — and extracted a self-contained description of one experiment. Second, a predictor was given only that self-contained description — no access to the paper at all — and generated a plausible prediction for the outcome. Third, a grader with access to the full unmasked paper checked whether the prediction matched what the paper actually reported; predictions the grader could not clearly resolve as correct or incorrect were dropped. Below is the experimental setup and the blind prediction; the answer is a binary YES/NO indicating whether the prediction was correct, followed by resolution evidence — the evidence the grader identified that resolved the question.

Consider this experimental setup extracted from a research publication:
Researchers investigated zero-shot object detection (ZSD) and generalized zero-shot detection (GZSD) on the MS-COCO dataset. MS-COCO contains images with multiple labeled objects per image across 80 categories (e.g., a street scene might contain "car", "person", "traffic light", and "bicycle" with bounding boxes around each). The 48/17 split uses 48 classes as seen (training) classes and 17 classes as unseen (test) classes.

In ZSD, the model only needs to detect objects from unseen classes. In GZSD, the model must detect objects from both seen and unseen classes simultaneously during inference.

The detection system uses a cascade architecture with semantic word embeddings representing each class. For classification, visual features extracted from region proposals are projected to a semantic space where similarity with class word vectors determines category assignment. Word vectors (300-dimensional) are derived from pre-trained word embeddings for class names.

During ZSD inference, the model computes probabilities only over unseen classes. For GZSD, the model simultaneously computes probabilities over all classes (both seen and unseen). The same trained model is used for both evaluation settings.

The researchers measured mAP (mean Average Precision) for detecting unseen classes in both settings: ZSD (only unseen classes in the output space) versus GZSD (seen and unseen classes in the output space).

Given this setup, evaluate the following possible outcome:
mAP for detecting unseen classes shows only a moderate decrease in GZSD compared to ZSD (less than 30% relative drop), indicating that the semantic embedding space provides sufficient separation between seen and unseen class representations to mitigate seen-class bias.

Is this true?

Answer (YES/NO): NO